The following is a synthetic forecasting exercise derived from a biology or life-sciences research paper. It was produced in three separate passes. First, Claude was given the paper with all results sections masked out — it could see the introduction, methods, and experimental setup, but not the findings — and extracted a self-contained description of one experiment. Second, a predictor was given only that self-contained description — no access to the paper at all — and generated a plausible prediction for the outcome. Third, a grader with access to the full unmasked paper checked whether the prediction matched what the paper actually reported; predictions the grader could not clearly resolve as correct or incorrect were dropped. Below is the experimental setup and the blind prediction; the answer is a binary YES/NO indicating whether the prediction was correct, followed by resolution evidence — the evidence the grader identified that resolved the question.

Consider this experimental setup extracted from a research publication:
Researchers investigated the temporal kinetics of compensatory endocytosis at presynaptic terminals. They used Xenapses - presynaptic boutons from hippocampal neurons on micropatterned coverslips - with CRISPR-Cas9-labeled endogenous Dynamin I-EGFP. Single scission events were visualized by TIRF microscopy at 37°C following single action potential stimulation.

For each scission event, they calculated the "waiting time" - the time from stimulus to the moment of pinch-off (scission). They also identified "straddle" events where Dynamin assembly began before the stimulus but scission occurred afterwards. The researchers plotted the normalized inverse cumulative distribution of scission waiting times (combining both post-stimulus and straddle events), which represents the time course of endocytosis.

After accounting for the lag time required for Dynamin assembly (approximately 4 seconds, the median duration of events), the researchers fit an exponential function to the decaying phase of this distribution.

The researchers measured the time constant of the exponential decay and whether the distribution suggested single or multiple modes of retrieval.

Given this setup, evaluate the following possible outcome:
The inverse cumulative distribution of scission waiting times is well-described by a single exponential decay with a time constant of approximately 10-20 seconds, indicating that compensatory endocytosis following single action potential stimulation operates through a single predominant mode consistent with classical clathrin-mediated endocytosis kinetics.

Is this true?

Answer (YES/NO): YES